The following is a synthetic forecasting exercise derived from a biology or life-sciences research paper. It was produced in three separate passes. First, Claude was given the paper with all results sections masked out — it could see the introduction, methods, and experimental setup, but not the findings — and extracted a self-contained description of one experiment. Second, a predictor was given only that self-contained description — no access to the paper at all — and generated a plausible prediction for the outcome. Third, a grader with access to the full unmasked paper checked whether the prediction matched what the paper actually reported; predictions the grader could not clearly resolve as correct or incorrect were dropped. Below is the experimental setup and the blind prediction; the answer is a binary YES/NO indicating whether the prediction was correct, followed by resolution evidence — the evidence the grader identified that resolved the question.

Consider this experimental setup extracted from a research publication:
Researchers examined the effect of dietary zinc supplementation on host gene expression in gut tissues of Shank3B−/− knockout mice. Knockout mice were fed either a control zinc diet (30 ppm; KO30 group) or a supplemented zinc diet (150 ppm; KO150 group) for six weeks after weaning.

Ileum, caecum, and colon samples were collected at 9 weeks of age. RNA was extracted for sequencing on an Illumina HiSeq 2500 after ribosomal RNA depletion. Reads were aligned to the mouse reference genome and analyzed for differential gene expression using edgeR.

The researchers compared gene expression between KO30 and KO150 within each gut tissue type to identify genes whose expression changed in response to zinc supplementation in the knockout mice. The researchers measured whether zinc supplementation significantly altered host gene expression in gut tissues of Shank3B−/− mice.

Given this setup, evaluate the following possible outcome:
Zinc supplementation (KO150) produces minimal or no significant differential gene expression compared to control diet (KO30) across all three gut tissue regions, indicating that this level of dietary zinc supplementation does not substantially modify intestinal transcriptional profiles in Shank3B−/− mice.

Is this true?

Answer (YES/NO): NO